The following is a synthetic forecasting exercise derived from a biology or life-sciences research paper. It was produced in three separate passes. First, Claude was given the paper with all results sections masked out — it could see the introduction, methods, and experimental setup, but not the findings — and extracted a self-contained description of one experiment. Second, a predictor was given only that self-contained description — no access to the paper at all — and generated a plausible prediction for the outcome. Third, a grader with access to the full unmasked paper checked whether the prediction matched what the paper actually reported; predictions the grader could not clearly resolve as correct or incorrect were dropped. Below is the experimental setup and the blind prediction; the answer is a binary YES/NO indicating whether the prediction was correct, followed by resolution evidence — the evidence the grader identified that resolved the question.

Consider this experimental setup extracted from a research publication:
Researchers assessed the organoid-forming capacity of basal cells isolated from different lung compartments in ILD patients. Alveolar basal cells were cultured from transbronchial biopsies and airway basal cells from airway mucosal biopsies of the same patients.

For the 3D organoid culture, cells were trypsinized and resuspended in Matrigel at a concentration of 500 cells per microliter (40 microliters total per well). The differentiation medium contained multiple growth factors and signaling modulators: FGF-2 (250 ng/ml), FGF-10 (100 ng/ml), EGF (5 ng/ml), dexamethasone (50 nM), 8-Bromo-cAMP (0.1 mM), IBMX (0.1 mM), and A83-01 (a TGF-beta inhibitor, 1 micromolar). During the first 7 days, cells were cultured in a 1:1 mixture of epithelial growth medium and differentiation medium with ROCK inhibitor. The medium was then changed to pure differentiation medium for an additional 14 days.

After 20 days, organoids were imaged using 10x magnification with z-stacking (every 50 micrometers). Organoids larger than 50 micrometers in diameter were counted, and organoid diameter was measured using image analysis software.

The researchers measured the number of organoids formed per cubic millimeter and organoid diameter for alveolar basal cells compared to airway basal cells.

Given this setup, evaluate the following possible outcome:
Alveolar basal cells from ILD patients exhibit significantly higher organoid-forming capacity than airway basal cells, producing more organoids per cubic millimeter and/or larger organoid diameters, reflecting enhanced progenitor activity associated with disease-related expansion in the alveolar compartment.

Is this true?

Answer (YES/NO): NO